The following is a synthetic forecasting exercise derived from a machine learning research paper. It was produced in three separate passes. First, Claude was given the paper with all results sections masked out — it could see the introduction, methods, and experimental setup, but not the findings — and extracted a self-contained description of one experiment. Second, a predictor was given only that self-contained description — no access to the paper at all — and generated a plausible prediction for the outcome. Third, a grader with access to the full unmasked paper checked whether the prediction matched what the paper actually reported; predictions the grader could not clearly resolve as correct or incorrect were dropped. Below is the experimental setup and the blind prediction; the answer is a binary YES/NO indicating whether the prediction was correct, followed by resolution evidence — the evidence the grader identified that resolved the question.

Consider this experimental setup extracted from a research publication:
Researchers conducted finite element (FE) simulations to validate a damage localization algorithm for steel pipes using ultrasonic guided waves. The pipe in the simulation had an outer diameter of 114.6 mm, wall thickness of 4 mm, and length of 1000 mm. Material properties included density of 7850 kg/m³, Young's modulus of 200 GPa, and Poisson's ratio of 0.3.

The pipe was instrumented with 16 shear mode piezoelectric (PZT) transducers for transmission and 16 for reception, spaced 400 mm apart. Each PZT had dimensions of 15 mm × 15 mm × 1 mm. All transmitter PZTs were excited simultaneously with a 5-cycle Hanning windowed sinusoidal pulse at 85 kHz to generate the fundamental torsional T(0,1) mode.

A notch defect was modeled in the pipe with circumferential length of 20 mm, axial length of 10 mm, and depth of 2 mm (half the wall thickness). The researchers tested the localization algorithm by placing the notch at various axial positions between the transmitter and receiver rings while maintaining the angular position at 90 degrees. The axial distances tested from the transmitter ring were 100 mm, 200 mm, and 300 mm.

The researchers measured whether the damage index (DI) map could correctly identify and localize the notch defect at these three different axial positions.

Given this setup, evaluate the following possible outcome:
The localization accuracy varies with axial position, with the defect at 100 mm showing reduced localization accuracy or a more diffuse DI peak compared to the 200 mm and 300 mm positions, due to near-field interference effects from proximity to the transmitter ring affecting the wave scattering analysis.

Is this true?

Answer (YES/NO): NO